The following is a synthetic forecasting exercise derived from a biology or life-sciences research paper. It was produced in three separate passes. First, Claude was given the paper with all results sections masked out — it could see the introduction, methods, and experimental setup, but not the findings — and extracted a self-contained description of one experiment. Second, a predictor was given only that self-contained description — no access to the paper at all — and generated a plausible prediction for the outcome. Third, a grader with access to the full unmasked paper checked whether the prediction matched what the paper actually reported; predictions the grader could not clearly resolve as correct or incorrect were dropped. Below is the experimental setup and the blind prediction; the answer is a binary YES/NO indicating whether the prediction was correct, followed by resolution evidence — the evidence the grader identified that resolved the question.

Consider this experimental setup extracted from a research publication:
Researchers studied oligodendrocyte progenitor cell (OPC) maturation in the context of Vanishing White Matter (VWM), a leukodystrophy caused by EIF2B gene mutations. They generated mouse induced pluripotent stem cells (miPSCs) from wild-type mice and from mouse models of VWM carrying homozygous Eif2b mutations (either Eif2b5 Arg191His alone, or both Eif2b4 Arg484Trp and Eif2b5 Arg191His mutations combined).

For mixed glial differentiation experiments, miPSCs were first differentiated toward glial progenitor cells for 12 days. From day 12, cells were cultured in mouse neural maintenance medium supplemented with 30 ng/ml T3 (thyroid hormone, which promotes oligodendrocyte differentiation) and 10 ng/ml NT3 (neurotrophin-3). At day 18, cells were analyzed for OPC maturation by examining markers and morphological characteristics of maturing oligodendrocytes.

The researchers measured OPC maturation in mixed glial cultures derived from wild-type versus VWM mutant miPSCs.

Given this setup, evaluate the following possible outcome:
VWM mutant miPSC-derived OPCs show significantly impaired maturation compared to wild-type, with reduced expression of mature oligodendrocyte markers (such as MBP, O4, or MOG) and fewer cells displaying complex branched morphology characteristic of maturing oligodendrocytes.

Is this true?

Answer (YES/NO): YES